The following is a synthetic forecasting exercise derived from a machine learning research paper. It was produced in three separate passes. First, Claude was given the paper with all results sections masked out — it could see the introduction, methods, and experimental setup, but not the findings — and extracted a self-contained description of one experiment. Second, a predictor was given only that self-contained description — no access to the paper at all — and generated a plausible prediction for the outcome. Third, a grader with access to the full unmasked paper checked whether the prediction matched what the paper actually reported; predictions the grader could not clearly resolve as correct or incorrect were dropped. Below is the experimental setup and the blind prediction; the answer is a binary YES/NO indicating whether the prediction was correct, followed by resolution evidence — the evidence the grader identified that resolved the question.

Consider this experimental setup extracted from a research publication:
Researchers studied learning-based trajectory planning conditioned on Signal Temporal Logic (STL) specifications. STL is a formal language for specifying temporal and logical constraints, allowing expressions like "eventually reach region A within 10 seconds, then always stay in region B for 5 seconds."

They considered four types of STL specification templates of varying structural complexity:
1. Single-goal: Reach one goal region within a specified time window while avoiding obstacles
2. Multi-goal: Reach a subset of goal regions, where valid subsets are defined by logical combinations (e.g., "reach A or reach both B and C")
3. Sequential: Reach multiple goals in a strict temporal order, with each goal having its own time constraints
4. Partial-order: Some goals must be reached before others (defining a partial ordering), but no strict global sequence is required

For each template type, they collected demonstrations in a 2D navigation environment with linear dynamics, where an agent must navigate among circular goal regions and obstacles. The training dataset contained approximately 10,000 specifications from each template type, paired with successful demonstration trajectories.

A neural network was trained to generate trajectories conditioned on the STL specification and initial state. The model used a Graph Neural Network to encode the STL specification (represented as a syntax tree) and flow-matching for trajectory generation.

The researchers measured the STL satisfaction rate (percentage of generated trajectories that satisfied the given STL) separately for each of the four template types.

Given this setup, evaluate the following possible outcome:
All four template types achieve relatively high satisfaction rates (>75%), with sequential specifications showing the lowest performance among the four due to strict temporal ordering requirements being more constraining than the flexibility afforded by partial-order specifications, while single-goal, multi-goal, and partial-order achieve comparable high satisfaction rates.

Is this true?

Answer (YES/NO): NO